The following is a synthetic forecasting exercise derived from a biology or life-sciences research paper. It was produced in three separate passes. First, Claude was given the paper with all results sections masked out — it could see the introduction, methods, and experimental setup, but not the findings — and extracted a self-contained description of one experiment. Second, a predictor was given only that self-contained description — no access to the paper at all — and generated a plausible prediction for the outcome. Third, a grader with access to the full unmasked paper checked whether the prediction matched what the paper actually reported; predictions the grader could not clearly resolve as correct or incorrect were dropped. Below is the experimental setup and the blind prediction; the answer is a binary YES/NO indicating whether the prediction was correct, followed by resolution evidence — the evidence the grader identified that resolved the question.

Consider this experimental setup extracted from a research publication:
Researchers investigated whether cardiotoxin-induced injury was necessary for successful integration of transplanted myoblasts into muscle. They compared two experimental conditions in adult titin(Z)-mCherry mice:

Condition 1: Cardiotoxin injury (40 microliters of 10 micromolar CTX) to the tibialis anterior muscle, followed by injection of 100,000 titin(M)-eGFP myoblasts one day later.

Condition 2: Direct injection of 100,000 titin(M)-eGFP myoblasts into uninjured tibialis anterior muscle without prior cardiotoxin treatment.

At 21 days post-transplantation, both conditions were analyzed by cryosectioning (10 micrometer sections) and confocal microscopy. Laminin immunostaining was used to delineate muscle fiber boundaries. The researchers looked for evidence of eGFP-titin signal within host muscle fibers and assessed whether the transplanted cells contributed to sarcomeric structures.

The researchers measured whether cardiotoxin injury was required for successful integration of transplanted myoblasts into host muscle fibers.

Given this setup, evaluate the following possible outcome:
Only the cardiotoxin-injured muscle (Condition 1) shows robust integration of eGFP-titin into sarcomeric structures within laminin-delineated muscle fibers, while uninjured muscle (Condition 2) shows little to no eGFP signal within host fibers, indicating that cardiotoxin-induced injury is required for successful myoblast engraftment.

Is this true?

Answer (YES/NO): NO